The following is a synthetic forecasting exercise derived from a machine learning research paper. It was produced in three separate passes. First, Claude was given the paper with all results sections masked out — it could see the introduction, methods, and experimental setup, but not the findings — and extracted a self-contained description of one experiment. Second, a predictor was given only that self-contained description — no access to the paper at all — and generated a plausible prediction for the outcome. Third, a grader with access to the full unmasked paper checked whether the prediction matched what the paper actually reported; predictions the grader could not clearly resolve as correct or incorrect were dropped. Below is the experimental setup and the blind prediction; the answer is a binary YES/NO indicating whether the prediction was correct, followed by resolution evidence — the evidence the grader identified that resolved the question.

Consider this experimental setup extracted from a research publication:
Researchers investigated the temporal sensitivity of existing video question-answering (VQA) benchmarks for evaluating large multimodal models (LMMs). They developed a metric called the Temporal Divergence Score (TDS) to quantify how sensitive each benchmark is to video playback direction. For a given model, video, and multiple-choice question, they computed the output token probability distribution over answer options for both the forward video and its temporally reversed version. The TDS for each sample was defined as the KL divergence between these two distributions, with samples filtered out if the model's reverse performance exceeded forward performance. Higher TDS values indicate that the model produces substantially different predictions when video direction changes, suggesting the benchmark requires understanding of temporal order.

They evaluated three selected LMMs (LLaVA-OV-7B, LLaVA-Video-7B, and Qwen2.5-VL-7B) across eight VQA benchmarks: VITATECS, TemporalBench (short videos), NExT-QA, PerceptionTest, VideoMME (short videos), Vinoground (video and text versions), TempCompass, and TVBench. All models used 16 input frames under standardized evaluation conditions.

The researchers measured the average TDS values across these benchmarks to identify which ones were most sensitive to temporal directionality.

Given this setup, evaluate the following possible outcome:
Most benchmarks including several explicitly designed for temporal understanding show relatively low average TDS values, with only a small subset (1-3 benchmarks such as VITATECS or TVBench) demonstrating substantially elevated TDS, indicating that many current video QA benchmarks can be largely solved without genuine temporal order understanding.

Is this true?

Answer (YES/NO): NO